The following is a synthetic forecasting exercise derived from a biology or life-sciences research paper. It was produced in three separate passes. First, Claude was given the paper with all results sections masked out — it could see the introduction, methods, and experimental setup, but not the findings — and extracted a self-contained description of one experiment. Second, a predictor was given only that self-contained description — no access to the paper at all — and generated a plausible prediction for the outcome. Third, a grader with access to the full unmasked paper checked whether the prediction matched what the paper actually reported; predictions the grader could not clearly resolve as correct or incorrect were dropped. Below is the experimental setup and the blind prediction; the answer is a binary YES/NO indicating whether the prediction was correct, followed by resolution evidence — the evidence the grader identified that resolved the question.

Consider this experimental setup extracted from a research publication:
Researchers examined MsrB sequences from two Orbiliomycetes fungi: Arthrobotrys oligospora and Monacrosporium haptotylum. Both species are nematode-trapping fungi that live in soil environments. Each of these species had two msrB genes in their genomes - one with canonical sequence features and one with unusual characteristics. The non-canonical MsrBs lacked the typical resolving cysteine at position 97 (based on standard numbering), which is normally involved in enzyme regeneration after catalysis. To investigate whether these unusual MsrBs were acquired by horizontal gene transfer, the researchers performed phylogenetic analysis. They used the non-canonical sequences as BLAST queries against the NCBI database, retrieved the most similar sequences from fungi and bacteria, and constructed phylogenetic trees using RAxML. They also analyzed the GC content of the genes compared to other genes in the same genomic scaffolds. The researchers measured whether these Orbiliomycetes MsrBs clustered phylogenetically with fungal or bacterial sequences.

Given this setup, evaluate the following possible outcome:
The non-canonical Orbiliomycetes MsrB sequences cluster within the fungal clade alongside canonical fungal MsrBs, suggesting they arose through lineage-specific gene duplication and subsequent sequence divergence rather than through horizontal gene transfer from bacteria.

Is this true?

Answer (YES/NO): NO